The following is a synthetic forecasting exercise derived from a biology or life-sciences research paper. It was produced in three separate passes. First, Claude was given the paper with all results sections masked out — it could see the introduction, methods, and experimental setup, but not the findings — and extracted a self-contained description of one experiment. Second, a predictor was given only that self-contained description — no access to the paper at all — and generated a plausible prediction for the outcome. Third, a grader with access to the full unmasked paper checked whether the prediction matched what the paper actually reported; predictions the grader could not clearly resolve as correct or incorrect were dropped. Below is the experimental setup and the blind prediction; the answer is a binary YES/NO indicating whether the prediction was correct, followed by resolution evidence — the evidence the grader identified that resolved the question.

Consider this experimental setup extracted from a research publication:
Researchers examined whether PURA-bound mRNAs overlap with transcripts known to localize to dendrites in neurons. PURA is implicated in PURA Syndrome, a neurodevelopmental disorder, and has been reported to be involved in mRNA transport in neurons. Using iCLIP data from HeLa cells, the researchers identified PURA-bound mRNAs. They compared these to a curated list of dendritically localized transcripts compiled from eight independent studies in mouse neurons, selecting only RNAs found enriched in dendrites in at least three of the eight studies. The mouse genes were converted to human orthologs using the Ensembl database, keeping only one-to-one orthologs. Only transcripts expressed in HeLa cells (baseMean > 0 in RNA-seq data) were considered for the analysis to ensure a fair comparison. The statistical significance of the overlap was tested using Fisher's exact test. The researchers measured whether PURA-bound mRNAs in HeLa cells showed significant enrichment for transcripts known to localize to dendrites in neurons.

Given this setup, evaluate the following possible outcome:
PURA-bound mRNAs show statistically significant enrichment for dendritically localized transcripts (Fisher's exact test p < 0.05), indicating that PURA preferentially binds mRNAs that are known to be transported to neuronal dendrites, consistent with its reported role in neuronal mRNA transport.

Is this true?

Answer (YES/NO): YES